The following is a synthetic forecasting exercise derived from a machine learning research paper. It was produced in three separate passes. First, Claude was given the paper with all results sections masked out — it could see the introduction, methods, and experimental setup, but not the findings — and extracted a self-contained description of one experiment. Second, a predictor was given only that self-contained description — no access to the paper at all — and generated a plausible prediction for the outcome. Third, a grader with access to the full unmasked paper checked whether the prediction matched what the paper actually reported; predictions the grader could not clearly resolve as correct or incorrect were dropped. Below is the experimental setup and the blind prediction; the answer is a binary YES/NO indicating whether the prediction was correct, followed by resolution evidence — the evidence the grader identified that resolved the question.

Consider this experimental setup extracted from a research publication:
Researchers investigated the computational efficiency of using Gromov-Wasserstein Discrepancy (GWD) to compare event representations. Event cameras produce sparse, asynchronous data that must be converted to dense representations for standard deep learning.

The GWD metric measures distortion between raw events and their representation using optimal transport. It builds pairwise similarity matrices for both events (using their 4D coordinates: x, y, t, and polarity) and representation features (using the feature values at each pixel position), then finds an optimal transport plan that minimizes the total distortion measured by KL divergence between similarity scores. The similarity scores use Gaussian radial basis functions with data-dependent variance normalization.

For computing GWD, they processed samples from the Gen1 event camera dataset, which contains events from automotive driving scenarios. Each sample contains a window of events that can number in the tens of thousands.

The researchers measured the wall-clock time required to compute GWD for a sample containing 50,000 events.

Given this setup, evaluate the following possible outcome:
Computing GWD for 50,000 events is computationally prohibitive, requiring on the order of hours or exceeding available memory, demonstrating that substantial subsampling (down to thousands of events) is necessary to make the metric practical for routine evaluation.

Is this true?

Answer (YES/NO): NO